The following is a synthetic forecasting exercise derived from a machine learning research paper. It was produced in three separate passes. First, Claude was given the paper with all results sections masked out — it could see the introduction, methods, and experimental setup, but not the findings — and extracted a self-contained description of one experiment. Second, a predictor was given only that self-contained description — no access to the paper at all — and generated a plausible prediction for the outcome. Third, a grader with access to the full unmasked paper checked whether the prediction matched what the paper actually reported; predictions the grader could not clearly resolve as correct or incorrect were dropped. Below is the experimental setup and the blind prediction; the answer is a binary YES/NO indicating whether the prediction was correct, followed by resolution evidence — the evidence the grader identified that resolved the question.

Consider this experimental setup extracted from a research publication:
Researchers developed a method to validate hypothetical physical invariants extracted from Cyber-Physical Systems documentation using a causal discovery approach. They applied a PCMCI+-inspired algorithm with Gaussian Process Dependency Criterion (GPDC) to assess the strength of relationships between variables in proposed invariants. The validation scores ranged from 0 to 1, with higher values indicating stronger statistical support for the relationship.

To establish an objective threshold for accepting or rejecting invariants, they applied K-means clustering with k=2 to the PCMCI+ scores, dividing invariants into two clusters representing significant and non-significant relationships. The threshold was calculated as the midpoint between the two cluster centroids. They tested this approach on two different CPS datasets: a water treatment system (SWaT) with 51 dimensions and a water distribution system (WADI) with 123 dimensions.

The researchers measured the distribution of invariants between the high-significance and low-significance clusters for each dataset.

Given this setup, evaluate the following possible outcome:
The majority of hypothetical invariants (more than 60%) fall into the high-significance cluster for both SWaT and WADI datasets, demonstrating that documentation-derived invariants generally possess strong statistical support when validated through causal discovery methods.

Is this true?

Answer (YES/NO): NO